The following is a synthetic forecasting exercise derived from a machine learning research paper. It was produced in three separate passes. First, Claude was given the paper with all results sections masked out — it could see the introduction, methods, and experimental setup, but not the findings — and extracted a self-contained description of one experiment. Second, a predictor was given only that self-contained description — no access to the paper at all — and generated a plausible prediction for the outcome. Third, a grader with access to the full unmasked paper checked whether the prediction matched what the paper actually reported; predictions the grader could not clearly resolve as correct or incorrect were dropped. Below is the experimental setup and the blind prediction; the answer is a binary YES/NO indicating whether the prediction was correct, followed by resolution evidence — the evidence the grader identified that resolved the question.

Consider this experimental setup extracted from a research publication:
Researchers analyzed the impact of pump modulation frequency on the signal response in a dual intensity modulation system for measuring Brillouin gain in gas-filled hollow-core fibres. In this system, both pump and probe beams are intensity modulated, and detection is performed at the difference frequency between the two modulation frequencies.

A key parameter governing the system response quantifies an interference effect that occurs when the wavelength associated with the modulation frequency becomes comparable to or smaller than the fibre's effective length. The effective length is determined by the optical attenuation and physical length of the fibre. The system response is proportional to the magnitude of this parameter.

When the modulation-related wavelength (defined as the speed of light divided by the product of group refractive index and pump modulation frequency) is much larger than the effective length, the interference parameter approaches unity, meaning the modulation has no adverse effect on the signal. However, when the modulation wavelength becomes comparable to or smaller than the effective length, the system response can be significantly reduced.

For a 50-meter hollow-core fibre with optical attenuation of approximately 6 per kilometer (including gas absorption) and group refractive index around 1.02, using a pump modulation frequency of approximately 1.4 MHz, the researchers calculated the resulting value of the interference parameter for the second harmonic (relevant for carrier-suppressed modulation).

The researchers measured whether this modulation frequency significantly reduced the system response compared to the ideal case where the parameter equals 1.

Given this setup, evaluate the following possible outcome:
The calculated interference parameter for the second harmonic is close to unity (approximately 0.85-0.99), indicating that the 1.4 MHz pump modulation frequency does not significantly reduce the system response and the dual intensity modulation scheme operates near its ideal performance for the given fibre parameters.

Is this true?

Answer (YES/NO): NO